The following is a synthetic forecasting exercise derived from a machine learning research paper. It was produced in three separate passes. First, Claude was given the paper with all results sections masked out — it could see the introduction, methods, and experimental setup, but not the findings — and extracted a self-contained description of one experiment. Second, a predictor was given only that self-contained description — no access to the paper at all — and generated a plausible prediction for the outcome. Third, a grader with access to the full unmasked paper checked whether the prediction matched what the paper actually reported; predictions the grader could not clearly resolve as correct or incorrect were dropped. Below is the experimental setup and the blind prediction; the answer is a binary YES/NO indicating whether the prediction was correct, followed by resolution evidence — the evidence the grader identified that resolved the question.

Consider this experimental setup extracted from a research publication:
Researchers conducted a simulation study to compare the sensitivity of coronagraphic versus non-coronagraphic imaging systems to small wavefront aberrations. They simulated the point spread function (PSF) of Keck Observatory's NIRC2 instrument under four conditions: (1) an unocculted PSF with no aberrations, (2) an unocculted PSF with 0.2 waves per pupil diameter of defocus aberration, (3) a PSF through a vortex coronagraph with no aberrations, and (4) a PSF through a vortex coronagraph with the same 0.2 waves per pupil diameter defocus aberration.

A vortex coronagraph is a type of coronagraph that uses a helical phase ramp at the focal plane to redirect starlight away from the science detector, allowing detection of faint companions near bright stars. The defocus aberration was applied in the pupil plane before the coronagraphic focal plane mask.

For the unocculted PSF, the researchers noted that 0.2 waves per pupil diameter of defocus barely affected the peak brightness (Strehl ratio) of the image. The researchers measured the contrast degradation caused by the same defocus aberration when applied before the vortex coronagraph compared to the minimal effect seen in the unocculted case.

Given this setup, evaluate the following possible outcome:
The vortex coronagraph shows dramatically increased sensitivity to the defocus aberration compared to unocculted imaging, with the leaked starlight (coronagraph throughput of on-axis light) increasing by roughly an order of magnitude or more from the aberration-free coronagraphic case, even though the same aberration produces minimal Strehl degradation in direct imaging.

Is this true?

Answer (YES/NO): YES